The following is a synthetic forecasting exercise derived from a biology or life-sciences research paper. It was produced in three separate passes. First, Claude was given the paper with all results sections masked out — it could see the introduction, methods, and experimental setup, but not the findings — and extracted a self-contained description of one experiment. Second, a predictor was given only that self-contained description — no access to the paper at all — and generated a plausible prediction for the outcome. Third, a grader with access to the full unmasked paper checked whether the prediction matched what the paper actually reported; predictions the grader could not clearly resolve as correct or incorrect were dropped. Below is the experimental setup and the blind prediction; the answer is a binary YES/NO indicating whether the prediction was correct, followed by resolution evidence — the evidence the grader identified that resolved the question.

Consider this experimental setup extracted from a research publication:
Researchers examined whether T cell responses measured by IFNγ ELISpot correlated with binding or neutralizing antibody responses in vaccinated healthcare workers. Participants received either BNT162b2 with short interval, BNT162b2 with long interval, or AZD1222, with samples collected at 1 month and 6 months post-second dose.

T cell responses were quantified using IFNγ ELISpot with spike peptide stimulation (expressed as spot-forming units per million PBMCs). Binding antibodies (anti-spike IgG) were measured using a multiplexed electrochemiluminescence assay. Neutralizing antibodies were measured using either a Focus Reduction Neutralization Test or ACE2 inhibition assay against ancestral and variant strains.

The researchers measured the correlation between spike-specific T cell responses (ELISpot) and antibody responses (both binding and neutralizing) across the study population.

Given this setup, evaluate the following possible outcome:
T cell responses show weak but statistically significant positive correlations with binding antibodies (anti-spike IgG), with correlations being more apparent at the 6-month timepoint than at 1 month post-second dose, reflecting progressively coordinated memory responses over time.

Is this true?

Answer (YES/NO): NO